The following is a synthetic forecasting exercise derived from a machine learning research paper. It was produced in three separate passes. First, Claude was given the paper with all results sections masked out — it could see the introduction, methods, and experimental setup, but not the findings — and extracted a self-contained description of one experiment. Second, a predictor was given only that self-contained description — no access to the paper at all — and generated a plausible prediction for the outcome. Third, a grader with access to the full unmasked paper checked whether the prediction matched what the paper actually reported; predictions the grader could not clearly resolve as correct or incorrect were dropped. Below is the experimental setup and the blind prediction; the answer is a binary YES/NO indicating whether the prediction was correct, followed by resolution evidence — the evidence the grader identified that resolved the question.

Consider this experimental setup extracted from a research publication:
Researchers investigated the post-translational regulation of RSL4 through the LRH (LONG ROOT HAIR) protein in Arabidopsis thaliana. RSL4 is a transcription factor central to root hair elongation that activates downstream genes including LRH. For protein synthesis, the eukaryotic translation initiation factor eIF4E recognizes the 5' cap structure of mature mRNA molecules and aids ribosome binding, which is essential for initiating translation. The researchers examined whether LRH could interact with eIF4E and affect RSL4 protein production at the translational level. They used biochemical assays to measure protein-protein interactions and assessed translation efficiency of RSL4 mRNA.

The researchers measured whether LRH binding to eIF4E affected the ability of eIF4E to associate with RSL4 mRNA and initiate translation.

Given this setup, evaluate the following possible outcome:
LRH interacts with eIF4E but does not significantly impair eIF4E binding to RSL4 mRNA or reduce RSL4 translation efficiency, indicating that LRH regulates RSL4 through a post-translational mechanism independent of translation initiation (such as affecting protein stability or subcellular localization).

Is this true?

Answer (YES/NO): NO